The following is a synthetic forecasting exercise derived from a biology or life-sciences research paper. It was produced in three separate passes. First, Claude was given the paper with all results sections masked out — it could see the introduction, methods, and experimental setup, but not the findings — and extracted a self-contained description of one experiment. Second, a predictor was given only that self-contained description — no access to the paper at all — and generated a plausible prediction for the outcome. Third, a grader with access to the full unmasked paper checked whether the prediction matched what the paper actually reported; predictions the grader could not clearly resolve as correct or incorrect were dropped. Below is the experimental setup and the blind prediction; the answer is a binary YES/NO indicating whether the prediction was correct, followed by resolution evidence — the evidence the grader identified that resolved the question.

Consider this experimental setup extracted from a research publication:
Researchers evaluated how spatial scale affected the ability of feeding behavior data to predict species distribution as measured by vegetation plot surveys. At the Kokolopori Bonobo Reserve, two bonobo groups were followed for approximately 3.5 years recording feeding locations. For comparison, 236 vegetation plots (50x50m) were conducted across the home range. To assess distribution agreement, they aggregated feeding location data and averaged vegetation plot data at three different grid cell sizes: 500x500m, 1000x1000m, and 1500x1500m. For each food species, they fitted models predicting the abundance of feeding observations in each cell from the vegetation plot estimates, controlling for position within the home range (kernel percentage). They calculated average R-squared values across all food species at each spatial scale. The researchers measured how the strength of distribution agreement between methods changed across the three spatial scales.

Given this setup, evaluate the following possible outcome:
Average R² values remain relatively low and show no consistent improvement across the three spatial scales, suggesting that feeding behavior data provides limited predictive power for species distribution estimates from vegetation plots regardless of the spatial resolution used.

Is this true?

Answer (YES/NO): YES